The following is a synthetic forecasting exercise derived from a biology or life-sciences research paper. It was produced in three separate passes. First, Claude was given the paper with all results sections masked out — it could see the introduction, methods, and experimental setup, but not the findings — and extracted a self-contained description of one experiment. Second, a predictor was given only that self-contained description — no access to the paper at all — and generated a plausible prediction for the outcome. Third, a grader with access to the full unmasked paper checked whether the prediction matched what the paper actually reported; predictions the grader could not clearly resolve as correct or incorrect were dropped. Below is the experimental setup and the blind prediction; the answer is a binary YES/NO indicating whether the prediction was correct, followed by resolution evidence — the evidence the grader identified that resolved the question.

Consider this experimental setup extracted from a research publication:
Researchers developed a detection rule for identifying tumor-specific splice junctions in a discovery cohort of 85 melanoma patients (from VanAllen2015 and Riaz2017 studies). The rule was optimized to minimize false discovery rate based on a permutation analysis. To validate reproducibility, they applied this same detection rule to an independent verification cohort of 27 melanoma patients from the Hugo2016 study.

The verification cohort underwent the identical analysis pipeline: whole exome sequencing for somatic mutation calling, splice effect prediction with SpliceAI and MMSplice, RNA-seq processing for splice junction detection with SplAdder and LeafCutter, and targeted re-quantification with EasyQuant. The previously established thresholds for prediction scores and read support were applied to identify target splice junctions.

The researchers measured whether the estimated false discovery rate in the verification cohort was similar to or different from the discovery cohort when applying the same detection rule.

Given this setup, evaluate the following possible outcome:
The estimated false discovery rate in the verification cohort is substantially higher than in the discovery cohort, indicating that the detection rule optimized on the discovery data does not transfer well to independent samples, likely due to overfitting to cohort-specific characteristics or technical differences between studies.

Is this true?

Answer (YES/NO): NO